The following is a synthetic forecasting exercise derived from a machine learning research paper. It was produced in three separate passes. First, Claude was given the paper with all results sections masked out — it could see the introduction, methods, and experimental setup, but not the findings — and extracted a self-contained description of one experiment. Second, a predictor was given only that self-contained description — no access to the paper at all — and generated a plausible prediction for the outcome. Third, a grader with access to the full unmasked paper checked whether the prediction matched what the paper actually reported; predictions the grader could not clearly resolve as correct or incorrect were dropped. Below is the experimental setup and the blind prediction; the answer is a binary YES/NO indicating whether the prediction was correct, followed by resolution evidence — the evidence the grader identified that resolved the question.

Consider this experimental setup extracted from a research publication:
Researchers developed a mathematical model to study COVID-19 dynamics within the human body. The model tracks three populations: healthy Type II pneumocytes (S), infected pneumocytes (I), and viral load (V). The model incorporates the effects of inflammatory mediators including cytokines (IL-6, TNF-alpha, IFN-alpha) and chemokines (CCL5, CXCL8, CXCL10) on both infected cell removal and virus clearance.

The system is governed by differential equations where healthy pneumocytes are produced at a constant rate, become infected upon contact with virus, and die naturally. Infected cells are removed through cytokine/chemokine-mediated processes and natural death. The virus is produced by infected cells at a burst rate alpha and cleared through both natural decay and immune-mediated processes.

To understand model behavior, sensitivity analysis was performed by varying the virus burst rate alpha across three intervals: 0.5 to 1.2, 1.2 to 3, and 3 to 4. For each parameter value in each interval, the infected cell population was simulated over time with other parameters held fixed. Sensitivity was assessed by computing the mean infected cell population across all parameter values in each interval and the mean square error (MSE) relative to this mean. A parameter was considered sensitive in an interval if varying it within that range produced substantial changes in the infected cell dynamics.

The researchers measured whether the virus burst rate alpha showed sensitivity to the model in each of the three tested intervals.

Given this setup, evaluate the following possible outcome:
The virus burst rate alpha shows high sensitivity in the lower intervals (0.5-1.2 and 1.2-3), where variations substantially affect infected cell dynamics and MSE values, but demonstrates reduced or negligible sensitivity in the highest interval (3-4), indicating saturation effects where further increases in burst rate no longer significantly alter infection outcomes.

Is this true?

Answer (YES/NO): NO